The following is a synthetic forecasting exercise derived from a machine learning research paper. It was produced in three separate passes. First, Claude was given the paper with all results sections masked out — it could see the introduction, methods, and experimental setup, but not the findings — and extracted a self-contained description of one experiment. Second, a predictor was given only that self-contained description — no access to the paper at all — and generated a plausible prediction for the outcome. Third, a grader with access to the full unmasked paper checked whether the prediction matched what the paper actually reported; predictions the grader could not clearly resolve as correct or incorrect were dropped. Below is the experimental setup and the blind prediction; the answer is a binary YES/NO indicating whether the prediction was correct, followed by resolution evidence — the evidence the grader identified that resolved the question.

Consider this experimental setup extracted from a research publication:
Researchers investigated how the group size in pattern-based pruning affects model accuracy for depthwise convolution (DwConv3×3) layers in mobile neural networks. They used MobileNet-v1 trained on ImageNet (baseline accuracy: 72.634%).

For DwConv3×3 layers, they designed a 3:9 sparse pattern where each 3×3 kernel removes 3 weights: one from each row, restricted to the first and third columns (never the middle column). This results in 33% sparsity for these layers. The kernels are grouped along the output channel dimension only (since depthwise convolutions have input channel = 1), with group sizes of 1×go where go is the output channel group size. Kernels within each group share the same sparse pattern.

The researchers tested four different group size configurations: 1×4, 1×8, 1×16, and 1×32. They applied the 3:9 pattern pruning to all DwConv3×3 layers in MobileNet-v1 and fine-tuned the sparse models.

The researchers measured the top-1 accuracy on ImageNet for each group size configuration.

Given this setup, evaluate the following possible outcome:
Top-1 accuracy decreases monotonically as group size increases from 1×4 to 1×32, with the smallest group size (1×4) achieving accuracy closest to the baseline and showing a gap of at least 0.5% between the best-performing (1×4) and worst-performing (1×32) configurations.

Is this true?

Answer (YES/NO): NO